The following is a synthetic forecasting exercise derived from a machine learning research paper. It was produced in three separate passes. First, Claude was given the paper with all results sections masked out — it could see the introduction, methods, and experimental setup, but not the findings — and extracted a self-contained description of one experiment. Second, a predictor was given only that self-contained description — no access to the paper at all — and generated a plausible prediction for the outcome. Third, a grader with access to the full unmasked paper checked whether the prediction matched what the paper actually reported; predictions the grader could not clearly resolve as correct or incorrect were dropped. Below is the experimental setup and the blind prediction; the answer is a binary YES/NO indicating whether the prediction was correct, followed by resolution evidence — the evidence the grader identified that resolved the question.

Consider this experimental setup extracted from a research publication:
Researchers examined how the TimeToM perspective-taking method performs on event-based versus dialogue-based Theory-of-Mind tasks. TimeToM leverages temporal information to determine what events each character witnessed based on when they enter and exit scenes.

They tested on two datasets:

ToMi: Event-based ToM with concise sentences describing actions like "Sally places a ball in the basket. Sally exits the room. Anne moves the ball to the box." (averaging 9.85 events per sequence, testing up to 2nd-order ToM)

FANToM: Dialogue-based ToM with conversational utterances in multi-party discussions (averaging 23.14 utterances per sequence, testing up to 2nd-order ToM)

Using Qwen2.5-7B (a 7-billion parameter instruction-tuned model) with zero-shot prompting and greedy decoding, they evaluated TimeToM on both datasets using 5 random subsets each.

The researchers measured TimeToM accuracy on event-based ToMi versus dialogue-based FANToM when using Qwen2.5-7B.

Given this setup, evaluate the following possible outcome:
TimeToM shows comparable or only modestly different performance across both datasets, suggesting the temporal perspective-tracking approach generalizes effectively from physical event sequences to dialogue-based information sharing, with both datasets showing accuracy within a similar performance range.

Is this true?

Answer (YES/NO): NO